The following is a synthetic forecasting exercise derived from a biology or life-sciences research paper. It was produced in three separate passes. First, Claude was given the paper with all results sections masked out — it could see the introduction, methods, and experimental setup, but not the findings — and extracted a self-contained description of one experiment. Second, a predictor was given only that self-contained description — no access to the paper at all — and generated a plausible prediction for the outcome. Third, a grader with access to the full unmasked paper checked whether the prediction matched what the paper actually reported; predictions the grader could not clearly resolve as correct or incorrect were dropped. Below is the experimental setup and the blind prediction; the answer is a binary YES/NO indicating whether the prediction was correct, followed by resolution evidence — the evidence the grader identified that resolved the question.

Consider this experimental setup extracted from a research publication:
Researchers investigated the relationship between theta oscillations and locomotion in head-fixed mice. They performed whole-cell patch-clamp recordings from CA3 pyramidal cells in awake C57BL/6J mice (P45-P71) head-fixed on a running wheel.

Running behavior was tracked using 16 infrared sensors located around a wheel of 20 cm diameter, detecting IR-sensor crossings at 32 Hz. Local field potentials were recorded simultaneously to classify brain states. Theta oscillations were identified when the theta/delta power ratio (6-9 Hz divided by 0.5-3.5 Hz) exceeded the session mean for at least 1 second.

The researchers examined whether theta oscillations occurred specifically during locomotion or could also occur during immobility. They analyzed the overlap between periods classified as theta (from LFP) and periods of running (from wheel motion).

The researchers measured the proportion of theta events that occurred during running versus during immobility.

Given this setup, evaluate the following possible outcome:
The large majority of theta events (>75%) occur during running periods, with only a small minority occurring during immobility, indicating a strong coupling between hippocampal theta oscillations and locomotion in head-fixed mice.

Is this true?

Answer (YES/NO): NO